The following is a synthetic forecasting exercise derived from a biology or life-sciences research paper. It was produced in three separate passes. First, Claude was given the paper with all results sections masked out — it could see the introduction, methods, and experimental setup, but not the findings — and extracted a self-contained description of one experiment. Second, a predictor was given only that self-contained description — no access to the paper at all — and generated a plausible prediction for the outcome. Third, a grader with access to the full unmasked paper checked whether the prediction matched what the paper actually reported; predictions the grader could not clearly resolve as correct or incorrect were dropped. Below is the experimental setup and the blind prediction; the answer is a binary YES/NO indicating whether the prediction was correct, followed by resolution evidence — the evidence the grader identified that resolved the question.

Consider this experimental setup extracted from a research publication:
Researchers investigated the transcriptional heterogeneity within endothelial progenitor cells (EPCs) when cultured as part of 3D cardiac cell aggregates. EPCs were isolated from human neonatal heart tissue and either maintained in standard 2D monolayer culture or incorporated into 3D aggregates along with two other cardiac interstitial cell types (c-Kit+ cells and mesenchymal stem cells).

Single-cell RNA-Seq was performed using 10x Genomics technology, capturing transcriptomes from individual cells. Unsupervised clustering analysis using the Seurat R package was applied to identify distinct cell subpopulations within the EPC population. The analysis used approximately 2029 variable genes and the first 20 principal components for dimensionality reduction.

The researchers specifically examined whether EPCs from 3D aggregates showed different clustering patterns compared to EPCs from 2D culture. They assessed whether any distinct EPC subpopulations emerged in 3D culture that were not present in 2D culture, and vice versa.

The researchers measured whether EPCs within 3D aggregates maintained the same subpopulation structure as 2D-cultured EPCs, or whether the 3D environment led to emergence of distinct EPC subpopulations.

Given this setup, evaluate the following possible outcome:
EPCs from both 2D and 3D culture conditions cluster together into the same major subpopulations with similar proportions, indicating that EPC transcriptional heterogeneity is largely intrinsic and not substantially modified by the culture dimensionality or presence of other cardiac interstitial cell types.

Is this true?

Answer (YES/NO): NO